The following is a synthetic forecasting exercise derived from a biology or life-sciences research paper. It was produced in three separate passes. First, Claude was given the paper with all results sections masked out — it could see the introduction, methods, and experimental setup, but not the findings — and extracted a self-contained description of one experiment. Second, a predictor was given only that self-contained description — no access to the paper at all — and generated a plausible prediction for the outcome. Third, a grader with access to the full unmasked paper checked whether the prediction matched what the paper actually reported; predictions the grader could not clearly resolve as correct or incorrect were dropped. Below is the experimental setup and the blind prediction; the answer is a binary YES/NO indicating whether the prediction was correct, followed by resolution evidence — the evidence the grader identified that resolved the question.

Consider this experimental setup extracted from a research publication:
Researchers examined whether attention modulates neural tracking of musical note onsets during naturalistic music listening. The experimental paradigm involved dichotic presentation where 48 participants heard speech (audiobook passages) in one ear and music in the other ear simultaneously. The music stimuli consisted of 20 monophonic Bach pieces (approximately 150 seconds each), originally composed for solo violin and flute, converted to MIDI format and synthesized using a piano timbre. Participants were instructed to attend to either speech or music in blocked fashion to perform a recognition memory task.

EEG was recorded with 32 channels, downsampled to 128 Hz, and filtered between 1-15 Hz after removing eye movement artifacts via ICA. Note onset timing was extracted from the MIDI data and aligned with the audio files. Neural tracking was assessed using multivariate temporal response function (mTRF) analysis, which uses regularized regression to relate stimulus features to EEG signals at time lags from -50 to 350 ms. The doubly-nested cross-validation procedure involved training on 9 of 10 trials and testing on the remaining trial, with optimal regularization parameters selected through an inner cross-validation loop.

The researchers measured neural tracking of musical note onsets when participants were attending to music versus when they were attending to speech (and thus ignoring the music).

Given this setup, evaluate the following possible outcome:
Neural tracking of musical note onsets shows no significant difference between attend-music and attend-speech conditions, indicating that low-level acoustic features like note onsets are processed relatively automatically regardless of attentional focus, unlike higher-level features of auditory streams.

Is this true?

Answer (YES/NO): NO